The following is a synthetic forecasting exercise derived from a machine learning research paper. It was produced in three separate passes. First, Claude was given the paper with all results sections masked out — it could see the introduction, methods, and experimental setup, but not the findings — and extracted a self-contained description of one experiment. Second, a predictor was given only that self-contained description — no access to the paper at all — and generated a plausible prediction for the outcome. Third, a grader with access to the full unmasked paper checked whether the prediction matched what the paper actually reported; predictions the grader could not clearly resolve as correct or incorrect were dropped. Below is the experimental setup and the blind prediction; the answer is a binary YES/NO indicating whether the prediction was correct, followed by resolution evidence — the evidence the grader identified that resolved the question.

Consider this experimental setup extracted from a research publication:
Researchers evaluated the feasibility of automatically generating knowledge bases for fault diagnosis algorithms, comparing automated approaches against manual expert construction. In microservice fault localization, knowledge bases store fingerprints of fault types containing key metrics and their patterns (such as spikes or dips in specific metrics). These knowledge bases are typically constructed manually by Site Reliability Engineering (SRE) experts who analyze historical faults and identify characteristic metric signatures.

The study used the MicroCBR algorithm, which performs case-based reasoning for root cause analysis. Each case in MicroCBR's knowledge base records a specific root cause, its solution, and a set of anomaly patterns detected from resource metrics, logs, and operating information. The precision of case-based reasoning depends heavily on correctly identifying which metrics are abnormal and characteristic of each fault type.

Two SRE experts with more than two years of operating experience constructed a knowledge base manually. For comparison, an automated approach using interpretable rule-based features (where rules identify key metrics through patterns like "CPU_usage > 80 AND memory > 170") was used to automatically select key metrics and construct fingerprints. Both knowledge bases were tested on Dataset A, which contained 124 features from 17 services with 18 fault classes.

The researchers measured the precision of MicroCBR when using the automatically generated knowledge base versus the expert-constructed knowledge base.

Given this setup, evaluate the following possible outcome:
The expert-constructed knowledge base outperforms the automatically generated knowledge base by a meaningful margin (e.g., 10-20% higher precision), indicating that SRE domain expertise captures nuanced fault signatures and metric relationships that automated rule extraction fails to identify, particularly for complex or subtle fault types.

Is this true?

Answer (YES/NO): NO